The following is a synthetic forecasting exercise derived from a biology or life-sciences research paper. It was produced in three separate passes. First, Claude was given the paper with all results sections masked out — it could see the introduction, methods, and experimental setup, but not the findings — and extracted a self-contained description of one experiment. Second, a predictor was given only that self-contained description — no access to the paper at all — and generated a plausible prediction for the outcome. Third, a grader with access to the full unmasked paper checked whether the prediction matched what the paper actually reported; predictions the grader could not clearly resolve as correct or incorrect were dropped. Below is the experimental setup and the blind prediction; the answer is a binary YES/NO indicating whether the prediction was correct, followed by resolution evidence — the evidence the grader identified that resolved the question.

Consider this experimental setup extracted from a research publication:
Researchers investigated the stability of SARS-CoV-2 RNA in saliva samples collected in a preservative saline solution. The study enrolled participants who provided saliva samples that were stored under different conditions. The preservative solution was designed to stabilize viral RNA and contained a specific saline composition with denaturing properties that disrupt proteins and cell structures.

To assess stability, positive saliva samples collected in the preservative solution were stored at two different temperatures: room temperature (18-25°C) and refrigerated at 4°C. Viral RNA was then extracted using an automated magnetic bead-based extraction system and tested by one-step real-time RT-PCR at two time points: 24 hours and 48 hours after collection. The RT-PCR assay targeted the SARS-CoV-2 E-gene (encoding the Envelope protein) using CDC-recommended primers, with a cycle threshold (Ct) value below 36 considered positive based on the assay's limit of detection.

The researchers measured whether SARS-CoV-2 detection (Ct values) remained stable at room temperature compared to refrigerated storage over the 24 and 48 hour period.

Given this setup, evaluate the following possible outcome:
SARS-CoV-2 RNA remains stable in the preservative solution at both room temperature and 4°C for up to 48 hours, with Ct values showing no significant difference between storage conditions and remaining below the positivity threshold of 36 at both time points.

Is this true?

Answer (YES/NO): YES